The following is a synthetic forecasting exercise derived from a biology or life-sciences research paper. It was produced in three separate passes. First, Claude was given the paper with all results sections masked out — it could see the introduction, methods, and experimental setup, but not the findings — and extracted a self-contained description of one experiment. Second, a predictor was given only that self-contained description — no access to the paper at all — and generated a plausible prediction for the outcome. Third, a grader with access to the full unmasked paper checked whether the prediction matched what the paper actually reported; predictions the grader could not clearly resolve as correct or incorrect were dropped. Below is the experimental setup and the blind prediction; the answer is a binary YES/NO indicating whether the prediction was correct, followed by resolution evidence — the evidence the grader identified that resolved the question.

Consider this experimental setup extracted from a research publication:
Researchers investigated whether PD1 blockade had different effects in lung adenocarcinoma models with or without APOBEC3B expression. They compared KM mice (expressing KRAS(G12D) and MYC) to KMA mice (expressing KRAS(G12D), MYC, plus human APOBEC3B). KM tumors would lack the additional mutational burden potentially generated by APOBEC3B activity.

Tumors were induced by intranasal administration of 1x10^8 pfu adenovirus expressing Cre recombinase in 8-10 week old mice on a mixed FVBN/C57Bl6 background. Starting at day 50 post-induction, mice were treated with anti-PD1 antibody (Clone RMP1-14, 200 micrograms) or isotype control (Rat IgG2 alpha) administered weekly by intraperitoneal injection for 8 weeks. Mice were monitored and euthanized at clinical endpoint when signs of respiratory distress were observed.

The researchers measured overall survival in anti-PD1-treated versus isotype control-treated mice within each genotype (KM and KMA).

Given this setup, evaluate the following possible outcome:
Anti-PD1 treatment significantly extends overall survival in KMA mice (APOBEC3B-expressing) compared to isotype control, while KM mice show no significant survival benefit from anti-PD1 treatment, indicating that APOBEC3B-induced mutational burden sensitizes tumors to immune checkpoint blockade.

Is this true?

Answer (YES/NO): NO